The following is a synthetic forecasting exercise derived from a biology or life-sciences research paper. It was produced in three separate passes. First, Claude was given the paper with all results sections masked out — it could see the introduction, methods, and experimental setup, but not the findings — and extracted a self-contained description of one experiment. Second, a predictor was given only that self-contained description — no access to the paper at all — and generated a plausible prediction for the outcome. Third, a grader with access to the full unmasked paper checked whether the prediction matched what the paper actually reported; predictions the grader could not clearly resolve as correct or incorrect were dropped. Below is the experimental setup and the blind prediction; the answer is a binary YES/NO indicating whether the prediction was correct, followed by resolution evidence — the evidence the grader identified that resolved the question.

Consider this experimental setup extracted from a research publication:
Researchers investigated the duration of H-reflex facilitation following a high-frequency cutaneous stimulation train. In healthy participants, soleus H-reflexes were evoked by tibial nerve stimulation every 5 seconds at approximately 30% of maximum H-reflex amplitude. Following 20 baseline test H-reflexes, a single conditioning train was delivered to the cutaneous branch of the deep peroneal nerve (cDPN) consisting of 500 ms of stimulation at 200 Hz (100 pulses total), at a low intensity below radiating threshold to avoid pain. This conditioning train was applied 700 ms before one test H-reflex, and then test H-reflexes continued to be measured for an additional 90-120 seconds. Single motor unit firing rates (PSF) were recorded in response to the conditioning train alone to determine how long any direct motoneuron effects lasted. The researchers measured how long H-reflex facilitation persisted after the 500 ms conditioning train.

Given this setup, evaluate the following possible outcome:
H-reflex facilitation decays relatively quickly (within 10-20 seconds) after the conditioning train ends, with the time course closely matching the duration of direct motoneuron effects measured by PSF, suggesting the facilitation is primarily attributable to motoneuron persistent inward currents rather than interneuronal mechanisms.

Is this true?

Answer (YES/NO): NO